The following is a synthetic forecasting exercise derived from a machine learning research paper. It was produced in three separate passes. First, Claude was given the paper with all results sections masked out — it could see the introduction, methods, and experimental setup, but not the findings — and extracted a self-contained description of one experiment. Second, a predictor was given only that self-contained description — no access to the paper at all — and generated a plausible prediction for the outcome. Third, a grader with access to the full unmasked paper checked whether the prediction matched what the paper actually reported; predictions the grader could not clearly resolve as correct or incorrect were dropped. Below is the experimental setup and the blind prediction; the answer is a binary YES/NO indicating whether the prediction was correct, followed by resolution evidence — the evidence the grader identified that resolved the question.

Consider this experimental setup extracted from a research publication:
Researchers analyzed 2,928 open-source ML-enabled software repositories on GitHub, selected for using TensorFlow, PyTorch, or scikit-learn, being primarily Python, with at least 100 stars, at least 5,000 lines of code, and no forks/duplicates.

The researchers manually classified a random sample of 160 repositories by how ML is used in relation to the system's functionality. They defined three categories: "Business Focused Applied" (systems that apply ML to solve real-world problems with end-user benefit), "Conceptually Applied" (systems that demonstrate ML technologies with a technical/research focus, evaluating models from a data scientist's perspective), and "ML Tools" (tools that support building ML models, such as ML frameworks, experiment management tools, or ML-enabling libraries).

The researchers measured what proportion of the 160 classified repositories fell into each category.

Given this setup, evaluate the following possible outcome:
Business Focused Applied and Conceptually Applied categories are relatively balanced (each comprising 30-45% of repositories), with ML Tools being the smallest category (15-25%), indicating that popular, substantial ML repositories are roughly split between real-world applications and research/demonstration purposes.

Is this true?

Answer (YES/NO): NO